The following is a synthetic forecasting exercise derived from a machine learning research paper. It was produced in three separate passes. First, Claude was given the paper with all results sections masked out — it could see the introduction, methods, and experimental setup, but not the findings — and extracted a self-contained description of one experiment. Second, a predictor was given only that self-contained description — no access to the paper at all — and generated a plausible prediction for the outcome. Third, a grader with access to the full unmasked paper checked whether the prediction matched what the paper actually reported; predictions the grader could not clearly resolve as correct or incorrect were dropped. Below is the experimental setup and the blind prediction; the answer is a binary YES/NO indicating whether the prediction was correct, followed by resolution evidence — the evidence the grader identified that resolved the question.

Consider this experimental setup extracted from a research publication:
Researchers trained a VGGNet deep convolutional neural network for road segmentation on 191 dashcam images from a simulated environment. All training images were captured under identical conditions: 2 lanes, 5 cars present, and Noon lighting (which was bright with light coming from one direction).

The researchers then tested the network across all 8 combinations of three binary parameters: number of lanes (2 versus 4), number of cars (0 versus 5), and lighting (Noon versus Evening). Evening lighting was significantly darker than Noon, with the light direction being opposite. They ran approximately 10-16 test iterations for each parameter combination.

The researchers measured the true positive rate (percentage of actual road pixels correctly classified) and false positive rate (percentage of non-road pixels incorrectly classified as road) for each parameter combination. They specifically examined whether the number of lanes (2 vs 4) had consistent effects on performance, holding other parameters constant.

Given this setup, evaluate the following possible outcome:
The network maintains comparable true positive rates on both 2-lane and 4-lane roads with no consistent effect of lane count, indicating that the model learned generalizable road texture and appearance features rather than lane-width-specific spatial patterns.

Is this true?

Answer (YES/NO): NO